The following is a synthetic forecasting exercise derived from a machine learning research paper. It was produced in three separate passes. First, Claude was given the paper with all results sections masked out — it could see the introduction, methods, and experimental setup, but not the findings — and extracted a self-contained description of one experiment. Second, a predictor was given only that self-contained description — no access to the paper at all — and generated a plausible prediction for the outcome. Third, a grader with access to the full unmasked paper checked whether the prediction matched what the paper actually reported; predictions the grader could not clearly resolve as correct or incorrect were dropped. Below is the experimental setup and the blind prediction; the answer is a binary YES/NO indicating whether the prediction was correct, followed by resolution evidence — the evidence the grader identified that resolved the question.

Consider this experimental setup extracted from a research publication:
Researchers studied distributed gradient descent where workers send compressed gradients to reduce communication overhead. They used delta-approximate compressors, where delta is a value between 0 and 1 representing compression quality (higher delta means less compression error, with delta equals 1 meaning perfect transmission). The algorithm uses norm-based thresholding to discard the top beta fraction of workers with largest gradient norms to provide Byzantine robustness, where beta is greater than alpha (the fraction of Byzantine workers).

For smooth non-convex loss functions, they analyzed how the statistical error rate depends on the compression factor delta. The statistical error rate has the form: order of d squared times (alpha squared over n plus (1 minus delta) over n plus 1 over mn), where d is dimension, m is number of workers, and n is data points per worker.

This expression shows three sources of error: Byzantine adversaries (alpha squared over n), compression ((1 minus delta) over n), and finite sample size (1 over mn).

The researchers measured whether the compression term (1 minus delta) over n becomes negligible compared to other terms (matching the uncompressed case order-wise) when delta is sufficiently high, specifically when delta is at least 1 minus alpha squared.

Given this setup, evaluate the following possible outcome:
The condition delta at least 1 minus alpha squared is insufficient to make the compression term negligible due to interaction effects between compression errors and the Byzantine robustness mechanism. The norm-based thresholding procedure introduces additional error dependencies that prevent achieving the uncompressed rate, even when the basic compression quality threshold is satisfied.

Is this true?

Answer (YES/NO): NO